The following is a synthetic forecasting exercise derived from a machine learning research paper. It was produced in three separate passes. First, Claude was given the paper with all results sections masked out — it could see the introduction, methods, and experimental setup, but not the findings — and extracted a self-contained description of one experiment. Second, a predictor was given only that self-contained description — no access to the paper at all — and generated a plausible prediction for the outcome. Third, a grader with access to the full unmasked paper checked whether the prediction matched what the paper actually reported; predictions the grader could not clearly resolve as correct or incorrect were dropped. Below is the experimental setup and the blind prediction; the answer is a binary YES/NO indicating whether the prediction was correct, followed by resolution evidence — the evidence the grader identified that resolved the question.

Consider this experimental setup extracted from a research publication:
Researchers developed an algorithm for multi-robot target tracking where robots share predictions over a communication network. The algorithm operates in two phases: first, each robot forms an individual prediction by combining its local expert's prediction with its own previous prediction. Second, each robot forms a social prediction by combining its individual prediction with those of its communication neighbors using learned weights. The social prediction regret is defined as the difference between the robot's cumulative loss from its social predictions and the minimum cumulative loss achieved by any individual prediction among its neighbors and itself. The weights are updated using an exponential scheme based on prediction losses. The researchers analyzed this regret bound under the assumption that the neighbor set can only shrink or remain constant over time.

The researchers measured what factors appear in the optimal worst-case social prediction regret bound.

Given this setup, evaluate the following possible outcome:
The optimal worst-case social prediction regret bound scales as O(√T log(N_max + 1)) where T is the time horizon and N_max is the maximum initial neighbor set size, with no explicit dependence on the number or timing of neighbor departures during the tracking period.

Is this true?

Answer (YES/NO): NO